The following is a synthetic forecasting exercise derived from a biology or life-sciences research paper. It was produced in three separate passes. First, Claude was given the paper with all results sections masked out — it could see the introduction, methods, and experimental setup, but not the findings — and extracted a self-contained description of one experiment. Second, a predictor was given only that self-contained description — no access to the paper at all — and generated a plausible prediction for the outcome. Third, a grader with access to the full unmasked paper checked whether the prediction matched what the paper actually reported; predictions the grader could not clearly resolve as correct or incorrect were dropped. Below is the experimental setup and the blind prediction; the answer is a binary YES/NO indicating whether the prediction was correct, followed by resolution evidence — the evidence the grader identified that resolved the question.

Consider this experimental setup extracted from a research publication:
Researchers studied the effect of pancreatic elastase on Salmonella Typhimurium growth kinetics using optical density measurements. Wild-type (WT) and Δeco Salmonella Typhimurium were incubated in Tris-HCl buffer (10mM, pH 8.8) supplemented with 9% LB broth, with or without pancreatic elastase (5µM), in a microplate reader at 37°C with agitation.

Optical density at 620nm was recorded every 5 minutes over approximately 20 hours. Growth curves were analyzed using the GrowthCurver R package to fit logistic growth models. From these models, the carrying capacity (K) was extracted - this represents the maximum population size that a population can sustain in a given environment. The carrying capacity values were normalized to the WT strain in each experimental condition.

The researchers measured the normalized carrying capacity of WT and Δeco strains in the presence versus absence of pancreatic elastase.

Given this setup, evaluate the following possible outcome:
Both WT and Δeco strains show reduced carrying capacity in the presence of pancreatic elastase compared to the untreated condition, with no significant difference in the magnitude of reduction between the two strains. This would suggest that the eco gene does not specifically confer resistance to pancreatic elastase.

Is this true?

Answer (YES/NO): NO